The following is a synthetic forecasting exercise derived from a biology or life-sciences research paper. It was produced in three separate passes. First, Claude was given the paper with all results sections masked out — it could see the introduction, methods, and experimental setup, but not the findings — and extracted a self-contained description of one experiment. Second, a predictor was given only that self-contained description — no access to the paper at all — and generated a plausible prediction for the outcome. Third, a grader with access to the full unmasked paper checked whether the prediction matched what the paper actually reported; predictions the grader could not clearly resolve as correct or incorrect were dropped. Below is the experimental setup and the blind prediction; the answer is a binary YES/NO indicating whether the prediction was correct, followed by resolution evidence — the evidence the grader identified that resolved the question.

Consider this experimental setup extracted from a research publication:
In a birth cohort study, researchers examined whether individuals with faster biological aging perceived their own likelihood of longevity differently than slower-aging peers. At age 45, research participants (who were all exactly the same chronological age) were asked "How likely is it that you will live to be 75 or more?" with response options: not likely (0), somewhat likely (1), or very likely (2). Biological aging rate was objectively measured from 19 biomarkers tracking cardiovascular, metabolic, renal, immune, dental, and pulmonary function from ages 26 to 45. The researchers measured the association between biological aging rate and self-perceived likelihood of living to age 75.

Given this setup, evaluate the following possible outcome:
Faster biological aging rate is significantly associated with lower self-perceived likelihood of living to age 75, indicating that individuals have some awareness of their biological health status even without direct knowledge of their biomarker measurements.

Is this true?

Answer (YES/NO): YES